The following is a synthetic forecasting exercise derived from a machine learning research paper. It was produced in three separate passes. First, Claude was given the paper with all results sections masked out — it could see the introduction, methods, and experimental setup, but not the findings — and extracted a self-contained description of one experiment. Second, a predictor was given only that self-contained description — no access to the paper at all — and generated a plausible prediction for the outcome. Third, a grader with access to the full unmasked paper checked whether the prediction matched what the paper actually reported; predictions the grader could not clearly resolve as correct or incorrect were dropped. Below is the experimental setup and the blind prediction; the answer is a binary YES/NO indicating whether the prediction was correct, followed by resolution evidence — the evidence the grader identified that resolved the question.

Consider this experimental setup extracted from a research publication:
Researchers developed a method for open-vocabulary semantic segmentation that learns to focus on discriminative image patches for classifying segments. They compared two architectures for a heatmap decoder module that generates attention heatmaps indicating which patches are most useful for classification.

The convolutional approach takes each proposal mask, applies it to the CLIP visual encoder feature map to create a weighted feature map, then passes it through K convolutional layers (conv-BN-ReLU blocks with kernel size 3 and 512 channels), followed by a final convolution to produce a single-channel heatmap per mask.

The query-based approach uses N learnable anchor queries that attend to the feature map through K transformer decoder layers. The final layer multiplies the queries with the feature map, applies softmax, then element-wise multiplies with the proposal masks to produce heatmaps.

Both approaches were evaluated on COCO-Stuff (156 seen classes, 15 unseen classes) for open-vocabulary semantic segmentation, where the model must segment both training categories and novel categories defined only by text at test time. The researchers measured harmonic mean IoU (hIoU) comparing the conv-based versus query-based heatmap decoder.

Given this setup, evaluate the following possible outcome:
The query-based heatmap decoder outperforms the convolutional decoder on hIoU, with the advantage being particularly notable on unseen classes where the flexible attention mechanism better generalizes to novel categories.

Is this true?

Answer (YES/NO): NO